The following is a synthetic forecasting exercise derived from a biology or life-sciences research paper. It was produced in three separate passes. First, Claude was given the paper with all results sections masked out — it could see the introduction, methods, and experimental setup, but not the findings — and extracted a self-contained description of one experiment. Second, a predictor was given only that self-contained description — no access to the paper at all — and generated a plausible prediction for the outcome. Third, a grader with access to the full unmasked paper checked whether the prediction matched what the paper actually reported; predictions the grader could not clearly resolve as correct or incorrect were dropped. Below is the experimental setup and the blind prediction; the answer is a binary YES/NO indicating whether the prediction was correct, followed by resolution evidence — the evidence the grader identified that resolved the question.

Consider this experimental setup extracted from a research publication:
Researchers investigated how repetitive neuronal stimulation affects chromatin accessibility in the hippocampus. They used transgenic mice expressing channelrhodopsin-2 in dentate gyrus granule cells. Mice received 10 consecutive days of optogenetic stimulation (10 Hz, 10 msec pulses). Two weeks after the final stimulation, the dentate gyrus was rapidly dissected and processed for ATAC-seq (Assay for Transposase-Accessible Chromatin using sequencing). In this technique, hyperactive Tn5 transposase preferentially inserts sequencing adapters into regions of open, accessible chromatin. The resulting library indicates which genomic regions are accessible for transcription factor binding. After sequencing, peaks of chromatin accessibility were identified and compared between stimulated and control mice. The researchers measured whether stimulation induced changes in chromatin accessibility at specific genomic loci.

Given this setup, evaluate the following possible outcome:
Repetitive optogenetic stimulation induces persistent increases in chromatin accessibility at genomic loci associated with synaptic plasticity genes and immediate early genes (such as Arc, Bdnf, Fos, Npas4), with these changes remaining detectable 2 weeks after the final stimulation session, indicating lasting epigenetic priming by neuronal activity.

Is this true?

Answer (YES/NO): NO